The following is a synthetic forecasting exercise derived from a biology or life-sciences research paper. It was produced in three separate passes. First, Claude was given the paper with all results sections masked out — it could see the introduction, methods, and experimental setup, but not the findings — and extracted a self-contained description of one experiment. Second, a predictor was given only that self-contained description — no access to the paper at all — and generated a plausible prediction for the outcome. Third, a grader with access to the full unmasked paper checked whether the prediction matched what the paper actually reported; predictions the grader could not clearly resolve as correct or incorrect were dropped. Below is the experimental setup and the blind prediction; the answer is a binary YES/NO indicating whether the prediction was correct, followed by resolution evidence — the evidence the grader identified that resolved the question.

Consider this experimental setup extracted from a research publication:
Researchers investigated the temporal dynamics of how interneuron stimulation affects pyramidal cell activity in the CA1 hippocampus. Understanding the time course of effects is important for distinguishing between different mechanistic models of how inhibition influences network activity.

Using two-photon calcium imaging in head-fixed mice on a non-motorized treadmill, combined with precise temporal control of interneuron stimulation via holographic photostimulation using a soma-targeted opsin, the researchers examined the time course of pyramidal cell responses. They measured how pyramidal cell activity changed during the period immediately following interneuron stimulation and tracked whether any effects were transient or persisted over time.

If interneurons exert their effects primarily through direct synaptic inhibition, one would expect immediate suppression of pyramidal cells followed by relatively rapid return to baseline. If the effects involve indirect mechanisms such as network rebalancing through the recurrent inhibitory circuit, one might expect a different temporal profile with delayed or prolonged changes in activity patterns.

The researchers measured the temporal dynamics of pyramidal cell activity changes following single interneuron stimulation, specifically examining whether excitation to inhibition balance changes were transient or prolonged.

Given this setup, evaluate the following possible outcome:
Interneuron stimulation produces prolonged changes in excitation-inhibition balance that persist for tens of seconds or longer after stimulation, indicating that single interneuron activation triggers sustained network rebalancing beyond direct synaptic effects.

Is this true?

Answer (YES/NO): YES